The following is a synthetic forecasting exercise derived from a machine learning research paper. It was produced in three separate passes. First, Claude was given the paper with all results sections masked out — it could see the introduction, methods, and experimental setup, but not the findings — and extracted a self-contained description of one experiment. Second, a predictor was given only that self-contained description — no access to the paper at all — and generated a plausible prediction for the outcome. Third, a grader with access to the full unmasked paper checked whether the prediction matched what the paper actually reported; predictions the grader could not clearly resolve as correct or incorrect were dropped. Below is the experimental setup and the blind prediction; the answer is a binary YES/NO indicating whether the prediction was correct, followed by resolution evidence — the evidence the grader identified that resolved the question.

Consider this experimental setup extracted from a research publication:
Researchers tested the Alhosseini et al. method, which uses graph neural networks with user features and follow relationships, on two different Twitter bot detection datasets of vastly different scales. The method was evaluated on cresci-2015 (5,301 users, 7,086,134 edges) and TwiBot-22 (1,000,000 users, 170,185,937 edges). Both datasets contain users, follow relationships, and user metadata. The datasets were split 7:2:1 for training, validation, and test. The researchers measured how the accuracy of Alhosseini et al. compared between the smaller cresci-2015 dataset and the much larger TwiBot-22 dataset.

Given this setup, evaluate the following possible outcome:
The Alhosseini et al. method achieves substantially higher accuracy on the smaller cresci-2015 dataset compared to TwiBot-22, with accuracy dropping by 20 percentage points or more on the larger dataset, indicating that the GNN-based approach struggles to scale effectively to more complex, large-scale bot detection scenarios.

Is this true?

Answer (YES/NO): YES